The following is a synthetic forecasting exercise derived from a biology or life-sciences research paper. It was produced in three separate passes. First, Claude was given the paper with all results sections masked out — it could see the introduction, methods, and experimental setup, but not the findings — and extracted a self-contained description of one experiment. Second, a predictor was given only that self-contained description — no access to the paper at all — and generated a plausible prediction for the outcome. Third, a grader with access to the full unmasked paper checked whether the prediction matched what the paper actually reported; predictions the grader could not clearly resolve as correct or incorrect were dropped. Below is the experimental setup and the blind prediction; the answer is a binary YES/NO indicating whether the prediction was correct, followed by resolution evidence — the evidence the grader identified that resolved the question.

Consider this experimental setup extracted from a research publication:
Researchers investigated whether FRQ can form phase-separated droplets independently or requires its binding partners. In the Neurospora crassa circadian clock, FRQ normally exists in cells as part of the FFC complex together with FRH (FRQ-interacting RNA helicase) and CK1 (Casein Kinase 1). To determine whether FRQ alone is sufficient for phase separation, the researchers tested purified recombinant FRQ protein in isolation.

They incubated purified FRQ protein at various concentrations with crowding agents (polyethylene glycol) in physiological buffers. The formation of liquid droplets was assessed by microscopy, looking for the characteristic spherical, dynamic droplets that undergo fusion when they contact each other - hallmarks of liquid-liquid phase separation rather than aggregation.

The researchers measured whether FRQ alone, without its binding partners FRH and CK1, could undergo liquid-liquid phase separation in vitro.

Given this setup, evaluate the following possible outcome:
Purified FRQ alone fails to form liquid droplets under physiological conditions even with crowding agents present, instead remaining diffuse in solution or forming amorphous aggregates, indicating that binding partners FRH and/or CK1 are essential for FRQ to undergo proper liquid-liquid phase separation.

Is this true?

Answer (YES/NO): NO